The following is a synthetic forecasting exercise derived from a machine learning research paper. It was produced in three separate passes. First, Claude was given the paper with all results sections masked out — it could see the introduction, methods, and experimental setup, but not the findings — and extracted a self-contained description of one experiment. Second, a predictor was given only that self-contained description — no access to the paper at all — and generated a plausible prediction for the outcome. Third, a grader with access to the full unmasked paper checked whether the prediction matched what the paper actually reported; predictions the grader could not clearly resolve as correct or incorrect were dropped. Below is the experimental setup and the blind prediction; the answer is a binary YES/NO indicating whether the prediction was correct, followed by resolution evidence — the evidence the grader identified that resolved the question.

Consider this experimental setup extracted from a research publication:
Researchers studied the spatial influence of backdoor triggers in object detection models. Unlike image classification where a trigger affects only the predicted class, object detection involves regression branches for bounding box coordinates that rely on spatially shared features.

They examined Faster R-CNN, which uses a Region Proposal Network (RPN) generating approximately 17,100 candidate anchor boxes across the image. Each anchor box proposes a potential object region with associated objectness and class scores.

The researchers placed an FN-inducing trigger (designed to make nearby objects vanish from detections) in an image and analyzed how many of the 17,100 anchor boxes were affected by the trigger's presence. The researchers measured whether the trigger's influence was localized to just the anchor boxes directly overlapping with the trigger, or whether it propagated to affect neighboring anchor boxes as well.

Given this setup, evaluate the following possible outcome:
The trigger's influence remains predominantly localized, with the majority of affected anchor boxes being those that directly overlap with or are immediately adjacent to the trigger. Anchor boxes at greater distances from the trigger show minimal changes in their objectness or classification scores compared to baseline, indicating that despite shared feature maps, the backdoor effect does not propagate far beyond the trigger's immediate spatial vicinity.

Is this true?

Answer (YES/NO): NO